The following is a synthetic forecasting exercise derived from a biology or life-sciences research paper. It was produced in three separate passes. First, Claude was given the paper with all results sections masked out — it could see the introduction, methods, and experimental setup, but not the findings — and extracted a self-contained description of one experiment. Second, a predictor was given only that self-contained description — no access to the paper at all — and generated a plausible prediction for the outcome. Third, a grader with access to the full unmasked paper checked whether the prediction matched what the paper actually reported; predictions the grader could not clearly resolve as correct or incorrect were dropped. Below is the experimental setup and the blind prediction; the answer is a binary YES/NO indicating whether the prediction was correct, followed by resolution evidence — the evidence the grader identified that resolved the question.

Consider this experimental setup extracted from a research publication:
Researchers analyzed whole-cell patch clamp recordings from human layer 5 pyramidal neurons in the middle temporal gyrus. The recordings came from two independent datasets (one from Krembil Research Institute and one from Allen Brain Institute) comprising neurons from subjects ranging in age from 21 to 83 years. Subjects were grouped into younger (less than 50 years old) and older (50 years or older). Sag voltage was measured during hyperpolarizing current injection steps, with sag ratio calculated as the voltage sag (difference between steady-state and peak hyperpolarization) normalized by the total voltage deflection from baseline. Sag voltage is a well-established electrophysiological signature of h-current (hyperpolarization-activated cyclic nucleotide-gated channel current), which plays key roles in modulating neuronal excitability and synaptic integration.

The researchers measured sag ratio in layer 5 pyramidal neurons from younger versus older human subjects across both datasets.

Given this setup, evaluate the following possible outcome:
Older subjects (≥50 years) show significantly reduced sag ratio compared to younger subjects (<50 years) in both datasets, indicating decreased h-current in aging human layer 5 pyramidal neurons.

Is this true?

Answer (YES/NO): NO